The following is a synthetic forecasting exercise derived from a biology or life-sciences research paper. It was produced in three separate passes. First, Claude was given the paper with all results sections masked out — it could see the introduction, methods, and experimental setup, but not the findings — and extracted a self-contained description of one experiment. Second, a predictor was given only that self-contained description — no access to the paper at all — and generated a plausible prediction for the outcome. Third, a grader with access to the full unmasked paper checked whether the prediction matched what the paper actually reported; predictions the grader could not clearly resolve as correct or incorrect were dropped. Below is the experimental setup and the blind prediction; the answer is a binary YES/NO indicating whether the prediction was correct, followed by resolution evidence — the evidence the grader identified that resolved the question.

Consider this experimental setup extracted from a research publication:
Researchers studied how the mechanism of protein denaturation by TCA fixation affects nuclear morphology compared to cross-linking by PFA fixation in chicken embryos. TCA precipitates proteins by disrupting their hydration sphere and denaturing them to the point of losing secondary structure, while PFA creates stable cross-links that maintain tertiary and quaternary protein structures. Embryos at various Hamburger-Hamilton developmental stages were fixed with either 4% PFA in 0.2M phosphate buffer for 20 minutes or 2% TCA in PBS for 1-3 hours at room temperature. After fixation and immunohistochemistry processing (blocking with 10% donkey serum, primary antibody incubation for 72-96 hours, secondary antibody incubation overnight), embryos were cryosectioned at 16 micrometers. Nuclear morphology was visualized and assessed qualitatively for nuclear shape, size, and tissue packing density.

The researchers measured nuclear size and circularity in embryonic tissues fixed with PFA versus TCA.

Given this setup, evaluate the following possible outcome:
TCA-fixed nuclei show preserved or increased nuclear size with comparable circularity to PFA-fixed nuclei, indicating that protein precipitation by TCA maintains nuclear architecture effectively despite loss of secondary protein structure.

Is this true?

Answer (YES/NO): NO